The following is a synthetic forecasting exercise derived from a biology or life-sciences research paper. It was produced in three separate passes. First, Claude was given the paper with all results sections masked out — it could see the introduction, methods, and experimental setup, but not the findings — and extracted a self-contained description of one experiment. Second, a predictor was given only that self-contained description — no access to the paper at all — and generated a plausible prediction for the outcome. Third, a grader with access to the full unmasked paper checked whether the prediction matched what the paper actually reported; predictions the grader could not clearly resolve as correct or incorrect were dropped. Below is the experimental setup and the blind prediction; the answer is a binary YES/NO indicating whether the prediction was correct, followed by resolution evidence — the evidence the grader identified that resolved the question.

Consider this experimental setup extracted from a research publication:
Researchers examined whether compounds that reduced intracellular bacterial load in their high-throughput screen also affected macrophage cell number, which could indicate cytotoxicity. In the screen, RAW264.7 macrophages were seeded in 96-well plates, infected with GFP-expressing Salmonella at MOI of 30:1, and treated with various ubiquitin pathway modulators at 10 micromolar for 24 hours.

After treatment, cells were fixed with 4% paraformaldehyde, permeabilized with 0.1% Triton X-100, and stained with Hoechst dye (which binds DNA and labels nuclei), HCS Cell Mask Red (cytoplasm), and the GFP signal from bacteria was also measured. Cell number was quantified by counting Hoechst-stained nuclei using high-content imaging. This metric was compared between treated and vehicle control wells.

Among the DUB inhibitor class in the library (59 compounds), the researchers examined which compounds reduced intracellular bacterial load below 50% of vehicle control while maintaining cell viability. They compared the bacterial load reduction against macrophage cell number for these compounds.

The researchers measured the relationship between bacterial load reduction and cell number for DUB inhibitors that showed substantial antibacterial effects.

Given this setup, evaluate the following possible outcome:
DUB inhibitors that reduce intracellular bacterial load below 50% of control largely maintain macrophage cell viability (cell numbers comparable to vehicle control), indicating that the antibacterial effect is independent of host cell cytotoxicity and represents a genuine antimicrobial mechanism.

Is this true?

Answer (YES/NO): YES